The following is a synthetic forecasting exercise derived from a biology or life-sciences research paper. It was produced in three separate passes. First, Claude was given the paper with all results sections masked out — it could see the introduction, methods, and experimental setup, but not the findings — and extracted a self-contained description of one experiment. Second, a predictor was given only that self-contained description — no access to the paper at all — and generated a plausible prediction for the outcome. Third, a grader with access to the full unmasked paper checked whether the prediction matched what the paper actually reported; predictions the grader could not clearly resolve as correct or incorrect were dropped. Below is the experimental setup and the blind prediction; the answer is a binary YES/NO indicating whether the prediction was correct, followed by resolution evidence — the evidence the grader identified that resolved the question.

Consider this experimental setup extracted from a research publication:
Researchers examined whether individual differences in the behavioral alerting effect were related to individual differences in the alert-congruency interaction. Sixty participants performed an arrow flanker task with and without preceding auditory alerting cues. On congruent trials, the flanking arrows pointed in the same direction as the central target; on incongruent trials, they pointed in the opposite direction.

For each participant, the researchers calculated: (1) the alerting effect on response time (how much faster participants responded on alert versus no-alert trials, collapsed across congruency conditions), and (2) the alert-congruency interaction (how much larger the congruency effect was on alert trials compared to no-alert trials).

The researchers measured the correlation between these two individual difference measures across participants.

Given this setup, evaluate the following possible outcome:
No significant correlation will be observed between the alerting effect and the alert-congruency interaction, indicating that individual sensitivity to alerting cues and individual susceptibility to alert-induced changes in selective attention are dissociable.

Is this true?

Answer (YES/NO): NO